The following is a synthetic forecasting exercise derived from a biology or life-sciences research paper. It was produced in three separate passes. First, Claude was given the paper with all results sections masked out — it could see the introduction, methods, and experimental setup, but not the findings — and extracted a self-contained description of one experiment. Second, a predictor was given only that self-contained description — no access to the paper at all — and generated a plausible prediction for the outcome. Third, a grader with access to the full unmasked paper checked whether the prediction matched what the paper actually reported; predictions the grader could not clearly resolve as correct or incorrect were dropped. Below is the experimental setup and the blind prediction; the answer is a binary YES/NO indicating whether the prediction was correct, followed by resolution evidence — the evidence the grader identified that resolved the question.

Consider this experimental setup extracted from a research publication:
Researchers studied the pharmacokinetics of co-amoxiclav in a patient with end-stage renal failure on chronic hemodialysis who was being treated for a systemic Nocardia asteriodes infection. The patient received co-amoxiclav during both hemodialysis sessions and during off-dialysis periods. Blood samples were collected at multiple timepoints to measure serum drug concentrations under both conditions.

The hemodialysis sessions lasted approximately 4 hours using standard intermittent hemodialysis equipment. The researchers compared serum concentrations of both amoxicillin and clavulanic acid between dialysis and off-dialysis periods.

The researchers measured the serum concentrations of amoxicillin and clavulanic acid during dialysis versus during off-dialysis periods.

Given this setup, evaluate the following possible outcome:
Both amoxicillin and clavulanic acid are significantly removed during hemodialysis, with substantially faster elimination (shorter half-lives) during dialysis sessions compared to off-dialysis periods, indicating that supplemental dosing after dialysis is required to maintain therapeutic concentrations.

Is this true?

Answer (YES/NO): YES